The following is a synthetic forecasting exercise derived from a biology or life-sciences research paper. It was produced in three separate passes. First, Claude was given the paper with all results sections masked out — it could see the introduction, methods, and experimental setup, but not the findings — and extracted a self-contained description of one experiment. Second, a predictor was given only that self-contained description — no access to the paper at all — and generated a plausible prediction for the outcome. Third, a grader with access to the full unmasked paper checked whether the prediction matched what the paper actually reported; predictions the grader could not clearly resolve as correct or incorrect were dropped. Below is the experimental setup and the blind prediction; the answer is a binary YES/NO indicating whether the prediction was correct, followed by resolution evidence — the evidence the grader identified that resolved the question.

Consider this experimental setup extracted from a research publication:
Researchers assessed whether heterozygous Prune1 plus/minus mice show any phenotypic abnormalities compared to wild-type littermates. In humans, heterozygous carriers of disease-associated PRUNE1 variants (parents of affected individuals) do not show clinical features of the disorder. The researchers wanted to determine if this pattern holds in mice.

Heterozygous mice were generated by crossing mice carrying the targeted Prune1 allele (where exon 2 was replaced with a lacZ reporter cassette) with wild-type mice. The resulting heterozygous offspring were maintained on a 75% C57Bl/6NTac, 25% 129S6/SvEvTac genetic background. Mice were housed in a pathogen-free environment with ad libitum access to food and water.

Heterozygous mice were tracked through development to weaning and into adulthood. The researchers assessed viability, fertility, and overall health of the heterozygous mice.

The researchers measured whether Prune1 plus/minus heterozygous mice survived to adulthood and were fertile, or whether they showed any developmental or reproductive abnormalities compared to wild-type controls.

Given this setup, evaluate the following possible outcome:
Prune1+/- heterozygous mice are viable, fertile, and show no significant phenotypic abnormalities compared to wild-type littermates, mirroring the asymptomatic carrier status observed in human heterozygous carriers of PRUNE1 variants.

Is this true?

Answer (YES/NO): YES